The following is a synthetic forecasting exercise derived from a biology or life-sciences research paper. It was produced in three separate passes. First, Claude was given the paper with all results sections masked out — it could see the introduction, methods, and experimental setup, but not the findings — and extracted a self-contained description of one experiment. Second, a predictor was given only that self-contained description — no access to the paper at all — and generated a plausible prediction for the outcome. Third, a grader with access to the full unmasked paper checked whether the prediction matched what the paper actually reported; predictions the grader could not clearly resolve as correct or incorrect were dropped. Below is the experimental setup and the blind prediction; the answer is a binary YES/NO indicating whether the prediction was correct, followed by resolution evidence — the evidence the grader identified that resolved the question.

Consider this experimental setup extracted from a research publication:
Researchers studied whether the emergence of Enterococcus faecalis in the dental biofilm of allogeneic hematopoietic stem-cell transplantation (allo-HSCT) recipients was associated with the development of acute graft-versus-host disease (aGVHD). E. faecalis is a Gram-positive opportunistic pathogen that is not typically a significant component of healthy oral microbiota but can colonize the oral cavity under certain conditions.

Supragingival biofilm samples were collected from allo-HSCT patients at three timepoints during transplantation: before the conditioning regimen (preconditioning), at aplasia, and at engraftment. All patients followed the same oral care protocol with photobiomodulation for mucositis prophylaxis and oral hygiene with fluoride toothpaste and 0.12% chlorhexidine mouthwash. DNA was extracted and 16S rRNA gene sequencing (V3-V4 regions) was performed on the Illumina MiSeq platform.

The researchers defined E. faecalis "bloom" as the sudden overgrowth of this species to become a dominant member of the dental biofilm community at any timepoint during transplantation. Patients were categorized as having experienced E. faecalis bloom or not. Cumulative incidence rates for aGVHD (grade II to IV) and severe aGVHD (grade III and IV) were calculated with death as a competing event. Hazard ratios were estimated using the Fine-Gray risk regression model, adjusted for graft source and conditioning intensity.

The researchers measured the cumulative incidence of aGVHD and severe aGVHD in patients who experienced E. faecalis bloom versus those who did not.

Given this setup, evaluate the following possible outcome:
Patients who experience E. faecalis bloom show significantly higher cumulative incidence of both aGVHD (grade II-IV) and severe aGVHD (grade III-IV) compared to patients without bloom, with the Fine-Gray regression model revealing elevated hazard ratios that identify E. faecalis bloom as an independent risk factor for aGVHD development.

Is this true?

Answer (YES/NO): YES